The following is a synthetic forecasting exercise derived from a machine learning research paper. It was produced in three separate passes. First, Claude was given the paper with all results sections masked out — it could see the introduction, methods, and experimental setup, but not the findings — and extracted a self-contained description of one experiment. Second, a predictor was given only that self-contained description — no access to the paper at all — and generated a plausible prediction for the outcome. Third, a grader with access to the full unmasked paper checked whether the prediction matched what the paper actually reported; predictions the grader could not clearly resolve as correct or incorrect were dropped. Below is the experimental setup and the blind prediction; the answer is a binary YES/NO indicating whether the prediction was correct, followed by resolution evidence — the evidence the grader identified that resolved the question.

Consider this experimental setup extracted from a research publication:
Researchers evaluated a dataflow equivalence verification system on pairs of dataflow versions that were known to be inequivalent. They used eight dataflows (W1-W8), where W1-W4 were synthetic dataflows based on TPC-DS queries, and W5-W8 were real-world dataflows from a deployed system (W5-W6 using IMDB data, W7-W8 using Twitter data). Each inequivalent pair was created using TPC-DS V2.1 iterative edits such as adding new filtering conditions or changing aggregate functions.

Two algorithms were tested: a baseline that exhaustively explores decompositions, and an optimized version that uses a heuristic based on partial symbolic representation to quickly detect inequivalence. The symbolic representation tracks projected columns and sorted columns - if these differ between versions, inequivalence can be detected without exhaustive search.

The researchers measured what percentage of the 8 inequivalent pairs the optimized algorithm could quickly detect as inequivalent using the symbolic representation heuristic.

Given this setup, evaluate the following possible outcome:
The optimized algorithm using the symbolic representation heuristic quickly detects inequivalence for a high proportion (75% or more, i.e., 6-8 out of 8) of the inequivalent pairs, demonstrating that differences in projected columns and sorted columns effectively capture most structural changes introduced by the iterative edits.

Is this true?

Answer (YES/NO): NO